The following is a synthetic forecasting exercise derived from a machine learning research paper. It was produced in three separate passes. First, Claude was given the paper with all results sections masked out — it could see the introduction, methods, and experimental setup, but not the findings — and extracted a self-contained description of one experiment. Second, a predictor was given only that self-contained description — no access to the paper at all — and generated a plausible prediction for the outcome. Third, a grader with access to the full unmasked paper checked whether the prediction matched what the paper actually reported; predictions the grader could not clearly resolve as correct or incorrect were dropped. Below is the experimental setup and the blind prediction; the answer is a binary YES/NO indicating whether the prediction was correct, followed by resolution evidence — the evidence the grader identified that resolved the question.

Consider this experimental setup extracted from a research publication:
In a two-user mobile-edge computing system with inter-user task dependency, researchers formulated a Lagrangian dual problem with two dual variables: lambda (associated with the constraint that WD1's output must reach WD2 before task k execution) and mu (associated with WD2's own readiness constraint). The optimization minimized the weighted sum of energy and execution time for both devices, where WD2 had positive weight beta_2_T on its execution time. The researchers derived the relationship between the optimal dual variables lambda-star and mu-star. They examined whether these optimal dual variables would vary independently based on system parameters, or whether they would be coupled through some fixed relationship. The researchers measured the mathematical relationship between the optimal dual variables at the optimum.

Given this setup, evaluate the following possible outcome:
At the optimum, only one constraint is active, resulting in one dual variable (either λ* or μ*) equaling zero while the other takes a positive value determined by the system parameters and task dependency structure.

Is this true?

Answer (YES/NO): NO